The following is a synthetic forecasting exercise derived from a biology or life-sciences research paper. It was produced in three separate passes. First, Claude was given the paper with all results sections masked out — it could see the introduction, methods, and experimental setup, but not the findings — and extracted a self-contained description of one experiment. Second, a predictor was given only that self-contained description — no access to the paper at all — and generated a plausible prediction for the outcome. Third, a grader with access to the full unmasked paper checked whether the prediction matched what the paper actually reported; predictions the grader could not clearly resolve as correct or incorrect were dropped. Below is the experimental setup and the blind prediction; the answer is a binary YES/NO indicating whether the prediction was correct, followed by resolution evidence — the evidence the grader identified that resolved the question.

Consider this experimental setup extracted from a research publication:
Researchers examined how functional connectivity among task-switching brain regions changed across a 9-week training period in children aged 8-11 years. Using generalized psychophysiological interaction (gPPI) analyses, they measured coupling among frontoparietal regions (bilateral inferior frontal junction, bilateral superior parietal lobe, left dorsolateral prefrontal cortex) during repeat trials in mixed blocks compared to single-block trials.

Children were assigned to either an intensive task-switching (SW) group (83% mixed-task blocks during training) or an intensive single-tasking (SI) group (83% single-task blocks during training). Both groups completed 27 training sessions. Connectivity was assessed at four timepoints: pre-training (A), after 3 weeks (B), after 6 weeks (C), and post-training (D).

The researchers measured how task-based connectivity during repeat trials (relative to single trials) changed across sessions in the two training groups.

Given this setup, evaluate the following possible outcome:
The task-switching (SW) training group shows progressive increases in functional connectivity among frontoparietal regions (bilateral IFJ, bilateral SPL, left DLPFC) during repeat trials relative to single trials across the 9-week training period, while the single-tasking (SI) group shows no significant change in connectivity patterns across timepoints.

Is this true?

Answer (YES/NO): NO